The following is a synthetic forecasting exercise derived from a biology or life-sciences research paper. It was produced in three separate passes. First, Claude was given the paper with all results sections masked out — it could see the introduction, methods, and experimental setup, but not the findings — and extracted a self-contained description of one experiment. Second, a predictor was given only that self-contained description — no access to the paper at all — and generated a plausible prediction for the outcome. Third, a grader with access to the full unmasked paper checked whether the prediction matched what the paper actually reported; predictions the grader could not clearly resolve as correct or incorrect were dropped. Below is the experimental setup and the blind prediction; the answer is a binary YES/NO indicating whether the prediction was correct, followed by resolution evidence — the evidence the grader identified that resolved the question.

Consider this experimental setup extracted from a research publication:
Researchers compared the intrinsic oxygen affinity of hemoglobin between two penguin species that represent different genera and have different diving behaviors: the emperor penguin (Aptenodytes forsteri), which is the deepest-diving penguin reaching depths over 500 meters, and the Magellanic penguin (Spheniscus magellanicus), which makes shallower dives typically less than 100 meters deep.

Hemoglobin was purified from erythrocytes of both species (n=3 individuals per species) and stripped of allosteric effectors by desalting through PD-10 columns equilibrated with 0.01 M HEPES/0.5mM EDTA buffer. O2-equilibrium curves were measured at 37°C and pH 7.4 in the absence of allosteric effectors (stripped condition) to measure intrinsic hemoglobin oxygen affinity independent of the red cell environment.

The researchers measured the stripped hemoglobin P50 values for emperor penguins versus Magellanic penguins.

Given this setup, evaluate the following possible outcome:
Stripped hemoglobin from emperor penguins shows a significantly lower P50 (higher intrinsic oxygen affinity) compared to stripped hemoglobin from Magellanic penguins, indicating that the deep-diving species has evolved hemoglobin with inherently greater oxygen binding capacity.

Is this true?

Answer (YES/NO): NO